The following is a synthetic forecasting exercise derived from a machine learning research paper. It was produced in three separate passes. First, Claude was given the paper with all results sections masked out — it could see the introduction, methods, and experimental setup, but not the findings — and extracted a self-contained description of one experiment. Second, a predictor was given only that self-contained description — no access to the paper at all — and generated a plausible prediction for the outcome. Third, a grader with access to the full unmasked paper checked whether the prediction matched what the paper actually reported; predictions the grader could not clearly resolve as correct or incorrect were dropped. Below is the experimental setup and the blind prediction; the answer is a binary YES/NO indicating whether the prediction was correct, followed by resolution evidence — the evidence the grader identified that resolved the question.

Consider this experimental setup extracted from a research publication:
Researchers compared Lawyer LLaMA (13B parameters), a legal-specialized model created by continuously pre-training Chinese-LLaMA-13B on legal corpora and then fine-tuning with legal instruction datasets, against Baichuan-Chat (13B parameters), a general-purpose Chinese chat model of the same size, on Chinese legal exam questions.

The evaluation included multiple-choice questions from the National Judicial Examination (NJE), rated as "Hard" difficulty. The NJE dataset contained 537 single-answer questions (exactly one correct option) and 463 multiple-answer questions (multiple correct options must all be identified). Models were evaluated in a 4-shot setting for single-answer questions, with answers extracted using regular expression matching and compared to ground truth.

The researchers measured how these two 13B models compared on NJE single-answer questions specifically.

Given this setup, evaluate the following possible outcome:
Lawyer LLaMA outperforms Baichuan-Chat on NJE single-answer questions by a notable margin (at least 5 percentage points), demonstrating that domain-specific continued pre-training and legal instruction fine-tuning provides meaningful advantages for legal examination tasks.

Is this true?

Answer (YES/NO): NO